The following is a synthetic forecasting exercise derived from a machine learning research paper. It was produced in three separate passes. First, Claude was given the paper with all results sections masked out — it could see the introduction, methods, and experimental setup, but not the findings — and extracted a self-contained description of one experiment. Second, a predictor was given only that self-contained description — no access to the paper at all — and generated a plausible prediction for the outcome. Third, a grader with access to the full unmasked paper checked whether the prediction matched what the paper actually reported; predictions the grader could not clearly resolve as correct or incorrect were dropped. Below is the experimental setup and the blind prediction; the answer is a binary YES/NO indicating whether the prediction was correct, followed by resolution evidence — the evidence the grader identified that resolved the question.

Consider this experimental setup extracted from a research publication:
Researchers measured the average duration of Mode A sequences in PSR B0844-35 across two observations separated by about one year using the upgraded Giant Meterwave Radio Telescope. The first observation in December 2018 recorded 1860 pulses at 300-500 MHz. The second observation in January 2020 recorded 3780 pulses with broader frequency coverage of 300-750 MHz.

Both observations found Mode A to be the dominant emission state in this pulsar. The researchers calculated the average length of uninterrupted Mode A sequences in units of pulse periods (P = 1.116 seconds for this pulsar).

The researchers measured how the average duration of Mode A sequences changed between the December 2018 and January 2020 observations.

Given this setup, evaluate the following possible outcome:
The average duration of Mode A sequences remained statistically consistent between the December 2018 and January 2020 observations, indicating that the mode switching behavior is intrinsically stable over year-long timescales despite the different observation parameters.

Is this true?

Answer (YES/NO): NO